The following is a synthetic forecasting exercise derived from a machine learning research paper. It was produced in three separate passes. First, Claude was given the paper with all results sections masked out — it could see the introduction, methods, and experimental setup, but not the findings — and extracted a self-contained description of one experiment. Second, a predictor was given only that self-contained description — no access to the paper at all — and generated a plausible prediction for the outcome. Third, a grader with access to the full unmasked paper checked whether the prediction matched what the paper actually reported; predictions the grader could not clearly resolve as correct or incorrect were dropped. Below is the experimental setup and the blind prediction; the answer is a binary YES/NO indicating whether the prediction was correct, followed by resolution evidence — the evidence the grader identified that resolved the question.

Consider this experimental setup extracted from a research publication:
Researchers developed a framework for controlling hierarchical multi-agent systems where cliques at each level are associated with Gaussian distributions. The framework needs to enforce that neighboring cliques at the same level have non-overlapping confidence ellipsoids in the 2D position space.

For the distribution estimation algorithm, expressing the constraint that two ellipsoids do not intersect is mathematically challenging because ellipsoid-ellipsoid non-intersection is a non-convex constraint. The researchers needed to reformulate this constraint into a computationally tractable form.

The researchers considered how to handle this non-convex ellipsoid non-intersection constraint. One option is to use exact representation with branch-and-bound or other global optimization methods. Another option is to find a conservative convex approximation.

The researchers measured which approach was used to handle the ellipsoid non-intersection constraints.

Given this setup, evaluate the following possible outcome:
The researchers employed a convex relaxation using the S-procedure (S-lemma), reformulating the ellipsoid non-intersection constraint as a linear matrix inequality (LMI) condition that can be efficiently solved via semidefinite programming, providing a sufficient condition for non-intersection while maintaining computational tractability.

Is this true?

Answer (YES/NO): NO